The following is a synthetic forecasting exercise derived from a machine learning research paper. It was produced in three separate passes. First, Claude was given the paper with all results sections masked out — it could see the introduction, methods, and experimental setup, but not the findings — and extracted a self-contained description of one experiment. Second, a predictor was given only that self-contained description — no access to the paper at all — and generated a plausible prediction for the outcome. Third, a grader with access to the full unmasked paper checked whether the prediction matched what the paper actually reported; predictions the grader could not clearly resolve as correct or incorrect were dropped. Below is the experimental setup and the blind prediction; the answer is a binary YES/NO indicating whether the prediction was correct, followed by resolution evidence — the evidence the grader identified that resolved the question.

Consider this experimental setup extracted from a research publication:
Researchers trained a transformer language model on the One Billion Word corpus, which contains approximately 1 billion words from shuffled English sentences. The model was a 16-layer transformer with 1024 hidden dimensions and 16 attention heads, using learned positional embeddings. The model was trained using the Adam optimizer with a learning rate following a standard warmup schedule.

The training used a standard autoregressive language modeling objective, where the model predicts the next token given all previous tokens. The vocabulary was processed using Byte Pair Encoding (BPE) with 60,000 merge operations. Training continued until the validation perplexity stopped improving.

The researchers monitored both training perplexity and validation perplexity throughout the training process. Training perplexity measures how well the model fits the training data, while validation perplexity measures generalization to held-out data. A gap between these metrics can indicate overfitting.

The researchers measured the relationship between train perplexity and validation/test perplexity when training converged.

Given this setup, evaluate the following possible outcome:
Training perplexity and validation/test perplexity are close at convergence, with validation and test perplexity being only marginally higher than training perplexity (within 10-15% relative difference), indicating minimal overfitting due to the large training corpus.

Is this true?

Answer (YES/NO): NO